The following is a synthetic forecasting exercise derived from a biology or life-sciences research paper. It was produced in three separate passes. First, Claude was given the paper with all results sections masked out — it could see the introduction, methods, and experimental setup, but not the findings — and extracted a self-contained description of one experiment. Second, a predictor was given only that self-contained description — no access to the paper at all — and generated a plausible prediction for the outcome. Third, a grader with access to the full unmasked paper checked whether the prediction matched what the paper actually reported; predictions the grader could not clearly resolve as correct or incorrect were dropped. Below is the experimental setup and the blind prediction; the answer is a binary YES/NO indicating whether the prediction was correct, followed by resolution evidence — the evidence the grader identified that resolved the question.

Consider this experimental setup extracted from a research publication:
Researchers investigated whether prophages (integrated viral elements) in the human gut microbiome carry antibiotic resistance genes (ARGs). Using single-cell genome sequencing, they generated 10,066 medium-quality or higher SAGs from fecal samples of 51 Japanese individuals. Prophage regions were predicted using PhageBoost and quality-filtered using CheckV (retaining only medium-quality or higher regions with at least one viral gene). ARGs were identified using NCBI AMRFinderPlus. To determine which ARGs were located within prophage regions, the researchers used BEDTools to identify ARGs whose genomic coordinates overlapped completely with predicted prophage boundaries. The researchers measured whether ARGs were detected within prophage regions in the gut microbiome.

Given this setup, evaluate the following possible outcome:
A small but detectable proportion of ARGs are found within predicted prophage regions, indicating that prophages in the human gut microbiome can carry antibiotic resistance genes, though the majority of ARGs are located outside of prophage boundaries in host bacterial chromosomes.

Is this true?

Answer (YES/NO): YES